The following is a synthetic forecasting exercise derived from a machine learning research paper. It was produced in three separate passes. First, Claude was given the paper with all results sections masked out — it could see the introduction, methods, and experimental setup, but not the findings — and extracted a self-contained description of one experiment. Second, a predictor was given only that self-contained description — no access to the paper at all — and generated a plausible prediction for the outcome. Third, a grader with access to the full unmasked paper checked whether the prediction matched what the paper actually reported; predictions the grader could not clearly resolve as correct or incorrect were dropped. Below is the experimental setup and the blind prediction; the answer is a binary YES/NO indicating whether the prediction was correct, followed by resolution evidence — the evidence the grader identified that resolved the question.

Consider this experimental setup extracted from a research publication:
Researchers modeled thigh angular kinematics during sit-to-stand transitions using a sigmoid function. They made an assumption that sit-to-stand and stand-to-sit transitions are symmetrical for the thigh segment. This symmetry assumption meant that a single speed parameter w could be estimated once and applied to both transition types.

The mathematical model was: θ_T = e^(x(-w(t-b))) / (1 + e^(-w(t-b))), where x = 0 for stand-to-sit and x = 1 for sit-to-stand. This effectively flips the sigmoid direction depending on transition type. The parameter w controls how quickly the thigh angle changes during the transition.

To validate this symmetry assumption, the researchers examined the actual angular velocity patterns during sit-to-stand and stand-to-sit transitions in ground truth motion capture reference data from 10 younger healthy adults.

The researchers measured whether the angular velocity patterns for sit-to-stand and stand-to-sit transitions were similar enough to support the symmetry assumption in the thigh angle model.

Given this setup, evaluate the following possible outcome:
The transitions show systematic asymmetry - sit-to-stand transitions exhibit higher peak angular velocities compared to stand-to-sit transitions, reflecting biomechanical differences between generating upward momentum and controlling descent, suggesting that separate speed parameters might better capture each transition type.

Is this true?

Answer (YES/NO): NO